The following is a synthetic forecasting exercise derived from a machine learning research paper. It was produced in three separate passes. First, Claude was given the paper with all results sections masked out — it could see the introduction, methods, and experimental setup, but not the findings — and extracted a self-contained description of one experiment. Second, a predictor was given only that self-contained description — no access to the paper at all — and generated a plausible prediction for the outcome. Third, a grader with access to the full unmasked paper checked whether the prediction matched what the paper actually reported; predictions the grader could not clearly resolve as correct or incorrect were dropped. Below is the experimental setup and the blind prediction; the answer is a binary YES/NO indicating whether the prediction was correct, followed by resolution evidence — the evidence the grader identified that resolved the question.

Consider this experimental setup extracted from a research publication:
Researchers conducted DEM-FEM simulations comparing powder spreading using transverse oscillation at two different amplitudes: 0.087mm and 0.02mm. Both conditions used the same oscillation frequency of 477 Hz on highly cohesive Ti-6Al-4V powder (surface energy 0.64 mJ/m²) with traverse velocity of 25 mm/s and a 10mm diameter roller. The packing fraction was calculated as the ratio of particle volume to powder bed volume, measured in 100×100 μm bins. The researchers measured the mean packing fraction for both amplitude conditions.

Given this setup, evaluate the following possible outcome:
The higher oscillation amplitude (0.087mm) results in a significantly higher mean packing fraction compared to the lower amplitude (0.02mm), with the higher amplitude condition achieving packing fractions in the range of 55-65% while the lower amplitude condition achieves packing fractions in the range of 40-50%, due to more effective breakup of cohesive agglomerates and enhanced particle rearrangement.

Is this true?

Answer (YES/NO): NO